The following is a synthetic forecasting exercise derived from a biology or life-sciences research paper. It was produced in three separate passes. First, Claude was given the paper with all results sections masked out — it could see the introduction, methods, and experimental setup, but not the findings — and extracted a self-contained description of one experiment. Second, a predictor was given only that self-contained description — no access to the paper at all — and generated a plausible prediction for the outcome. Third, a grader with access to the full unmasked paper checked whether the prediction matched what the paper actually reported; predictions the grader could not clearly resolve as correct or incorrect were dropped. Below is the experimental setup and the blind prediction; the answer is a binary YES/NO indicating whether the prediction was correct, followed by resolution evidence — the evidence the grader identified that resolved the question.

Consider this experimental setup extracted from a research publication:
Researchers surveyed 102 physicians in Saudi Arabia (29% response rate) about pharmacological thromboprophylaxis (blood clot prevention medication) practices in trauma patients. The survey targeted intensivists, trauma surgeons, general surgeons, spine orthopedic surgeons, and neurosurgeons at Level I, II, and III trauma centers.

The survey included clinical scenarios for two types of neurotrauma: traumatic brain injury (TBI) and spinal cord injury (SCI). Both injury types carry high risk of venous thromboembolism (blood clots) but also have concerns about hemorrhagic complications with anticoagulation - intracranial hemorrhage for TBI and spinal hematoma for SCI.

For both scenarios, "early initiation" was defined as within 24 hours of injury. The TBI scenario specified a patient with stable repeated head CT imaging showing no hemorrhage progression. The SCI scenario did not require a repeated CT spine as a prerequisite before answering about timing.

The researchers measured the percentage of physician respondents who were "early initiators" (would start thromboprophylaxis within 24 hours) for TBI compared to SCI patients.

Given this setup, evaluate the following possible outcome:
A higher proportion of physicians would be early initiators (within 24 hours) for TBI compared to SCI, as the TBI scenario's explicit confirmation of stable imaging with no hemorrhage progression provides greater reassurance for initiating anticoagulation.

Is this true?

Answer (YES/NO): YES